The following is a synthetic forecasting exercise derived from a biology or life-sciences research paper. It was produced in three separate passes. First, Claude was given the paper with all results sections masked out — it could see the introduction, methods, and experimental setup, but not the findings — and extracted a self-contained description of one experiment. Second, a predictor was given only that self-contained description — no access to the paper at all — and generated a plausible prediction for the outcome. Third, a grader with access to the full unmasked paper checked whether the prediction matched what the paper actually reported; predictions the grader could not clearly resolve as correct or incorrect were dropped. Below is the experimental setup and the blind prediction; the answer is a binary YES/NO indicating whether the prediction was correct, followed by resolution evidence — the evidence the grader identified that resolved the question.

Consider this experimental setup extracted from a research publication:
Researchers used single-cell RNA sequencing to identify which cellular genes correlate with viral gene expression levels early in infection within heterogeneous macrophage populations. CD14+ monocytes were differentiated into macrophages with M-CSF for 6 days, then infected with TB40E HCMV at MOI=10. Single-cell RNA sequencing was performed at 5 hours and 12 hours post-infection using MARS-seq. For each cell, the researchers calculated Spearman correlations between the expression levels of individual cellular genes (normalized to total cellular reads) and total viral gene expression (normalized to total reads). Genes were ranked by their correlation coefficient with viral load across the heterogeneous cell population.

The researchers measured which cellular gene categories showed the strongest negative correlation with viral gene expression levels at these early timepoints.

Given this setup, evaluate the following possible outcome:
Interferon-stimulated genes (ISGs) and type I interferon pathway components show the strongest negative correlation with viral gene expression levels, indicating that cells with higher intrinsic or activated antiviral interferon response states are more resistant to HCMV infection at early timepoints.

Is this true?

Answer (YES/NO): NO